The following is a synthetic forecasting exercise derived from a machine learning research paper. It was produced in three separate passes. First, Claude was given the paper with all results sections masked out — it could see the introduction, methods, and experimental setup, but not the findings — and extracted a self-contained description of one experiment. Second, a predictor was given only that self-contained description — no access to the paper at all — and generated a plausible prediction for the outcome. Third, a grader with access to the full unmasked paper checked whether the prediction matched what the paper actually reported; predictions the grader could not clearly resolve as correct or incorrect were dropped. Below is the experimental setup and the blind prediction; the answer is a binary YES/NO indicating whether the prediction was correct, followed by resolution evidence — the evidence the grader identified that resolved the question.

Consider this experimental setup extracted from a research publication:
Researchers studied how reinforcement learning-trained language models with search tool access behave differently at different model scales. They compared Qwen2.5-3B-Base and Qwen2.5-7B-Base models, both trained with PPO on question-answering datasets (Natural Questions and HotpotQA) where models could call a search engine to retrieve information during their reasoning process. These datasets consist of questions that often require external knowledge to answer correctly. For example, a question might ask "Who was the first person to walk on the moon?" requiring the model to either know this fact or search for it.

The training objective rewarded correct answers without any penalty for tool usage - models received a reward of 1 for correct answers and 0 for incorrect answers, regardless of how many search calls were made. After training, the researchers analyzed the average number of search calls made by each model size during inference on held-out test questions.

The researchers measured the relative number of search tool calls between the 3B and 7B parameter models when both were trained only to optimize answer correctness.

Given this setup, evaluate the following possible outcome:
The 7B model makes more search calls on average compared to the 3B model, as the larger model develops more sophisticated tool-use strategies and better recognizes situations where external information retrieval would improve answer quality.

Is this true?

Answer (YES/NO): NO